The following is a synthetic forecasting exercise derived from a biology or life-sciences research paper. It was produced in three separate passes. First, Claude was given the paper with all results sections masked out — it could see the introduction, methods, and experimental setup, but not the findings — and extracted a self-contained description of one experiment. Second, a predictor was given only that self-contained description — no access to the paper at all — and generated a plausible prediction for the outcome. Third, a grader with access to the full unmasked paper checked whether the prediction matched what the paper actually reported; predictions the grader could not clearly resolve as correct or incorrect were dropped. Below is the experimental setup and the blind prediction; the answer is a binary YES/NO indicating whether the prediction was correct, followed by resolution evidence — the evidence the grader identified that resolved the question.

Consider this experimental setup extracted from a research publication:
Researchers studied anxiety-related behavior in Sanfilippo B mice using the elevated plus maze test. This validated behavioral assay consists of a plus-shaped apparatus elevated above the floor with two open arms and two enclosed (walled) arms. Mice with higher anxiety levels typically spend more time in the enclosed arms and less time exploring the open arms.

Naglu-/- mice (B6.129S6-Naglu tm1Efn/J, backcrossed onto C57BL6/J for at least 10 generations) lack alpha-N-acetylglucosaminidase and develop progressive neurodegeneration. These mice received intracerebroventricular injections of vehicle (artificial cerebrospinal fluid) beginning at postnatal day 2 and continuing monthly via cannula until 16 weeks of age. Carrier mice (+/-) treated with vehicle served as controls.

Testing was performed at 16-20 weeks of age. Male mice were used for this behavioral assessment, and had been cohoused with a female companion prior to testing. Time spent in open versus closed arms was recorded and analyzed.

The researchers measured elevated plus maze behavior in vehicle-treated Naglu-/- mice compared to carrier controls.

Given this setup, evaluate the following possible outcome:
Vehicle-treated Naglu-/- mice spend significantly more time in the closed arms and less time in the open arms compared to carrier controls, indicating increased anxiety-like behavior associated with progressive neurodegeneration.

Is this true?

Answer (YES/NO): NO